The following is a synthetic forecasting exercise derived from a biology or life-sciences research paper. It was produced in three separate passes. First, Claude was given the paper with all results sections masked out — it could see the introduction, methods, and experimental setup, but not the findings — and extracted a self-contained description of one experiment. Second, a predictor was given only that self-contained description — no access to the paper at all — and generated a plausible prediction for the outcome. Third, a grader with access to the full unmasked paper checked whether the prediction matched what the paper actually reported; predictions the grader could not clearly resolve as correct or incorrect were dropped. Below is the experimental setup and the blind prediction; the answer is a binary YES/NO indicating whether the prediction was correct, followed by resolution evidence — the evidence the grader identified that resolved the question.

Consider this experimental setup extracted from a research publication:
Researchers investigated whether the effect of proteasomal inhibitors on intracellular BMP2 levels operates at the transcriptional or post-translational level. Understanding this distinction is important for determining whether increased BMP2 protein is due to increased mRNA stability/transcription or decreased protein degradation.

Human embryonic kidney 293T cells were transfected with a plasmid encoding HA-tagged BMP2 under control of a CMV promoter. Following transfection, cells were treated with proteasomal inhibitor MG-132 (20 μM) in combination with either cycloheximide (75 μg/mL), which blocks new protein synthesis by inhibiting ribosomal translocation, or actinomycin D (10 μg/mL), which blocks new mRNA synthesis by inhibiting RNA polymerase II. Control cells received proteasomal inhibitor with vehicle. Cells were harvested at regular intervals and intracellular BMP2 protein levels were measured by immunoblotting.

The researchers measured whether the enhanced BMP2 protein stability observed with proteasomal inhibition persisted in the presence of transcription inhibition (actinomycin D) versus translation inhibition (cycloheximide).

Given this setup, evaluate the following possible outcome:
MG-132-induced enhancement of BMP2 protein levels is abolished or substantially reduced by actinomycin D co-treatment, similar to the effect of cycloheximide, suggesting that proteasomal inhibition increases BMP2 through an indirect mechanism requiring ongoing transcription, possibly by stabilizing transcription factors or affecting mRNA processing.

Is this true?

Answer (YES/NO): NO